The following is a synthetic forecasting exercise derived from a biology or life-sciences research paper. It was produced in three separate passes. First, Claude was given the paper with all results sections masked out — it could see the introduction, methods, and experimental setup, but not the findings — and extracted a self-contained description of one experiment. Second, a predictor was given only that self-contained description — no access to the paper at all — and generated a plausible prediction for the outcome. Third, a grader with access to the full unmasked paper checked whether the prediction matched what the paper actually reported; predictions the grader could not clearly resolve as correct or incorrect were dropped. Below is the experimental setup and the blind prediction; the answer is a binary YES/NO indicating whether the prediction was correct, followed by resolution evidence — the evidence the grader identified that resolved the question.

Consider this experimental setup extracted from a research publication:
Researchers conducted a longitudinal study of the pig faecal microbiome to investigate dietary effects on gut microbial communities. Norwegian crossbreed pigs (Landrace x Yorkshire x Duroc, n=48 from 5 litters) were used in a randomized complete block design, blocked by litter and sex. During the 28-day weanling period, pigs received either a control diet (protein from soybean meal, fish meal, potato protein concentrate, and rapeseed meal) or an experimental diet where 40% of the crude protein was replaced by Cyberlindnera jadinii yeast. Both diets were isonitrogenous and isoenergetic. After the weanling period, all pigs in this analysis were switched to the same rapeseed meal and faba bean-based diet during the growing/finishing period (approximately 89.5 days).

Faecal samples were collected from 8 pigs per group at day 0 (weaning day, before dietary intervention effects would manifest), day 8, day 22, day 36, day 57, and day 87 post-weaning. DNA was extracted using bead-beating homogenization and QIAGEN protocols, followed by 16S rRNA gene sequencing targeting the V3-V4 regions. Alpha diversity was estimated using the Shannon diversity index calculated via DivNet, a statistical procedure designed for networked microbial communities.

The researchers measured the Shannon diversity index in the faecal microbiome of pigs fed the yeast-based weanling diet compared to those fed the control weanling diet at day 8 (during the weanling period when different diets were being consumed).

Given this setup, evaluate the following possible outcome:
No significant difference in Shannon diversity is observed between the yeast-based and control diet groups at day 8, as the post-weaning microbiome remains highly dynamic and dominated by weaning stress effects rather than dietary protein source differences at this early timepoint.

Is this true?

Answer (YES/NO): NO